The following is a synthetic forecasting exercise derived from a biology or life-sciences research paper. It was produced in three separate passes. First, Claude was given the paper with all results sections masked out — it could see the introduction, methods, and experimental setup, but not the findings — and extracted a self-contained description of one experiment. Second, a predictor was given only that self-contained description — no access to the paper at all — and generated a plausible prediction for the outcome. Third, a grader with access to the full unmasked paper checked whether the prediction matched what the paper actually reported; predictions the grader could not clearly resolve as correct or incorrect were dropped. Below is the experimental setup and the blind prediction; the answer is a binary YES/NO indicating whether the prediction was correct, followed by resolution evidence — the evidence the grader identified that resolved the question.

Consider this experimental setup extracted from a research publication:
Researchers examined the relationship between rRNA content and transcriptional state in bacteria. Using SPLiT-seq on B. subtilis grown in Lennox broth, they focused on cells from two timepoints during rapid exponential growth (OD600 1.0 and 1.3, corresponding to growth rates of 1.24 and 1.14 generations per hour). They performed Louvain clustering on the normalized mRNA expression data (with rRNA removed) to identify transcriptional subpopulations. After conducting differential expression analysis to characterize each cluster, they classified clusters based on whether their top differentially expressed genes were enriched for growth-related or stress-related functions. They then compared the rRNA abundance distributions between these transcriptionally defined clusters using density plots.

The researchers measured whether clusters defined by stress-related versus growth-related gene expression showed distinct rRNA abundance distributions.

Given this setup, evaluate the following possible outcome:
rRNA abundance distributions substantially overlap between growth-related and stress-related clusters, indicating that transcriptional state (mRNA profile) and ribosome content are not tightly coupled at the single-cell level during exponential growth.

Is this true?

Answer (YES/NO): YES